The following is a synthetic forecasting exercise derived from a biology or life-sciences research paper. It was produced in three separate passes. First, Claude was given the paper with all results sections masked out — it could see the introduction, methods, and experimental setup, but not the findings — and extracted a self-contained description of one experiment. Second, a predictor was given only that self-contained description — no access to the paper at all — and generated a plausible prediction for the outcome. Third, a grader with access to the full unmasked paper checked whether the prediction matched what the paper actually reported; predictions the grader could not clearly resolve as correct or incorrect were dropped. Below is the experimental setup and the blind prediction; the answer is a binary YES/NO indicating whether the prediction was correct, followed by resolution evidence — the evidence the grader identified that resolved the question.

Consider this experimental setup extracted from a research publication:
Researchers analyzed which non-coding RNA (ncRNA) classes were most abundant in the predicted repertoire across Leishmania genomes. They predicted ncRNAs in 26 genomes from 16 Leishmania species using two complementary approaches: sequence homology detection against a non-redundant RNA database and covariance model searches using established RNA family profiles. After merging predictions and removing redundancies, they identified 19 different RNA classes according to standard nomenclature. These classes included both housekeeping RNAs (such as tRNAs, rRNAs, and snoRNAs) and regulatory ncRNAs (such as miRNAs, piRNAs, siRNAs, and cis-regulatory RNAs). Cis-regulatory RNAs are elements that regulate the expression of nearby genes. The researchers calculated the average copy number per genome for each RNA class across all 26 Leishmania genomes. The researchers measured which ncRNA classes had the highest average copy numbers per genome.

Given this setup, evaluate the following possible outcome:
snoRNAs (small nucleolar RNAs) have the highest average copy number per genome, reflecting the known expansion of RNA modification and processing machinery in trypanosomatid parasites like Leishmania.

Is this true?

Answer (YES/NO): NO